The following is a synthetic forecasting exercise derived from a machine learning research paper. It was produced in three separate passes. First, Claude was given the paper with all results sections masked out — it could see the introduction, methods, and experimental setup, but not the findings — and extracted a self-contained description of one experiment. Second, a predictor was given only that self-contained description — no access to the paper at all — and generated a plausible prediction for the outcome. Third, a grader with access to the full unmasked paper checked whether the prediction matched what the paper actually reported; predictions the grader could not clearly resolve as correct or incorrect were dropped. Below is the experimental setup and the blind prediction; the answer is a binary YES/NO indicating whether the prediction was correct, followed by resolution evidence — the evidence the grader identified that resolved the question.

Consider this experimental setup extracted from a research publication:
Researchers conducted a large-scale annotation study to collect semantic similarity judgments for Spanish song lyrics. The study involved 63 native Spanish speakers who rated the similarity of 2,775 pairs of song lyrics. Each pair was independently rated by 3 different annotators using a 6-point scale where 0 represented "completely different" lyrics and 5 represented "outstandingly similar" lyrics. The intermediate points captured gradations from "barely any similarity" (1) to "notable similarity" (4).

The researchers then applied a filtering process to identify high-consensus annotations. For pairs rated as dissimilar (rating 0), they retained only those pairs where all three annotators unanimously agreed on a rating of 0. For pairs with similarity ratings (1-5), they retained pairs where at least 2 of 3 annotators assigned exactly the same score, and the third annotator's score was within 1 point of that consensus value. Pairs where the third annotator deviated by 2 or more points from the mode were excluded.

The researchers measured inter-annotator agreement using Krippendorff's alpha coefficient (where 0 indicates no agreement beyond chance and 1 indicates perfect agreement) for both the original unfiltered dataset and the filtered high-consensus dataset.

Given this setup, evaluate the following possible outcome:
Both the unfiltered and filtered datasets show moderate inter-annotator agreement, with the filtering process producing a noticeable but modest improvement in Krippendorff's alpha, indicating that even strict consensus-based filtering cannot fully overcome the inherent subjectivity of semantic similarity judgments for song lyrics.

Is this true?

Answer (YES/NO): NO